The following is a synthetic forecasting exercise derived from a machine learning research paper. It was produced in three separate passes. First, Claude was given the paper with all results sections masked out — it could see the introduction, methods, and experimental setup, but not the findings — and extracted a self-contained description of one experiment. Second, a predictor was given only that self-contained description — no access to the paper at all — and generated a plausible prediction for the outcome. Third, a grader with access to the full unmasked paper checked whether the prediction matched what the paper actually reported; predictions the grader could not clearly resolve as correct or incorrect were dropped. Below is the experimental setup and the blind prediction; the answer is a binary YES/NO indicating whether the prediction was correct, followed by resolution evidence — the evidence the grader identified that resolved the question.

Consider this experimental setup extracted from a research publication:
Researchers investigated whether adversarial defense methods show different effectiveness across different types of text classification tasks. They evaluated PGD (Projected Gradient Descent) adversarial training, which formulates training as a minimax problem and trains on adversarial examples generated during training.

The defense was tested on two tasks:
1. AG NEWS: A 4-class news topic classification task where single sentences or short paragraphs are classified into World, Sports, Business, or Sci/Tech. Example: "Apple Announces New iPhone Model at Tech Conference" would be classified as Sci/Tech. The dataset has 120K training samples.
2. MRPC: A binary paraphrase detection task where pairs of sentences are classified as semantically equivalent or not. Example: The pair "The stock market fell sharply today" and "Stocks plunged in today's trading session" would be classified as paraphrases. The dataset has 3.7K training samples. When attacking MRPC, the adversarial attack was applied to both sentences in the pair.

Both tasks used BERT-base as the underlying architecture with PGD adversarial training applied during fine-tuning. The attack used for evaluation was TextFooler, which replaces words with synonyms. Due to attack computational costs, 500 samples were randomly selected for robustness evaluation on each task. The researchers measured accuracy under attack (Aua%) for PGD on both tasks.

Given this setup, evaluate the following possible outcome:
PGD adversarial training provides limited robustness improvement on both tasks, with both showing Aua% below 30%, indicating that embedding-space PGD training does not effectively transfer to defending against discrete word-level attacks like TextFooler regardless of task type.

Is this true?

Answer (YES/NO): NO